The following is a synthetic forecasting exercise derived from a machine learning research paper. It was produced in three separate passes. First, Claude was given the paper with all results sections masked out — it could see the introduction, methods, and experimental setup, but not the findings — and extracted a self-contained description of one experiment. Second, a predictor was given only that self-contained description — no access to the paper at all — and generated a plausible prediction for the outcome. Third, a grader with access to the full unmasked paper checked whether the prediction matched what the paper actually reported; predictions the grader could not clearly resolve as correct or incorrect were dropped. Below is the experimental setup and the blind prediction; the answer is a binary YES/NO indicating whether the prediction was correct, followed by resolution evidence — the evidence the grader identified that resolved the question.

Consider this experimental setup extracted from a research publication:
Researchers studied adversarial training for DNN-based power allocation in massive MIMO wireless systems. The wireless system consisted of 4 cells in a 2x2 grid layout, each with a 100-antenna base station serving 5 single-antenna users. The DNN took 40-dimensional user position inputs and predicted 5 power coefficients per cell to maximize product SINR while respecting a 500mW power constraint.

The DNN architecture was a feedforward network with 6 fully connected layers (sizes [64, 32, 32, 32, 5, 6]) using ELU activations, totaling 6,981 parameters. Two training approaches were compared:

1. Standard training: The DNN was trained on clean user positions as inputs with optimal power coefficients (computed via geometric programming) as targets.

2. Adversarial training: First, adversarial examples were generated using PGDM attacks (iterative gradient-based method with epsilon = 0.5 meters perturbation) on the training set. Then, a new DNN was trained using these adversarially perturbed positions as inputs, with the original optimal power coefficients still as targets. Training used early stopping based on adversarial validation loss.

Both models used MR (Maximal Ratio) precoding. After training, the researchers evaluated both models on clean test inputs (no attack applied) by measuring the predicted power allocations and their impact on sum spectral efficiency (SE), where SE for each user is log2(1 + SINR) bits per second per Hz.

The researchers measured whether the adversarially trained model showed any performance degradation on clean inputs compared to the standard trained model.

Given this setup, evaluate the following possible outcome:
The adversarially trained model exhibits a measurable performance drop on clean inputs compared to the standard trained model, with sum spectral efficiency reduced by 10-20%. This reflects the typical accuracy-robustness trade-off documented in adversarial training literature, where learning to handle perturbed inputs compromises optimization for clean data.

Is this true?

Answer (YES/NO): NO